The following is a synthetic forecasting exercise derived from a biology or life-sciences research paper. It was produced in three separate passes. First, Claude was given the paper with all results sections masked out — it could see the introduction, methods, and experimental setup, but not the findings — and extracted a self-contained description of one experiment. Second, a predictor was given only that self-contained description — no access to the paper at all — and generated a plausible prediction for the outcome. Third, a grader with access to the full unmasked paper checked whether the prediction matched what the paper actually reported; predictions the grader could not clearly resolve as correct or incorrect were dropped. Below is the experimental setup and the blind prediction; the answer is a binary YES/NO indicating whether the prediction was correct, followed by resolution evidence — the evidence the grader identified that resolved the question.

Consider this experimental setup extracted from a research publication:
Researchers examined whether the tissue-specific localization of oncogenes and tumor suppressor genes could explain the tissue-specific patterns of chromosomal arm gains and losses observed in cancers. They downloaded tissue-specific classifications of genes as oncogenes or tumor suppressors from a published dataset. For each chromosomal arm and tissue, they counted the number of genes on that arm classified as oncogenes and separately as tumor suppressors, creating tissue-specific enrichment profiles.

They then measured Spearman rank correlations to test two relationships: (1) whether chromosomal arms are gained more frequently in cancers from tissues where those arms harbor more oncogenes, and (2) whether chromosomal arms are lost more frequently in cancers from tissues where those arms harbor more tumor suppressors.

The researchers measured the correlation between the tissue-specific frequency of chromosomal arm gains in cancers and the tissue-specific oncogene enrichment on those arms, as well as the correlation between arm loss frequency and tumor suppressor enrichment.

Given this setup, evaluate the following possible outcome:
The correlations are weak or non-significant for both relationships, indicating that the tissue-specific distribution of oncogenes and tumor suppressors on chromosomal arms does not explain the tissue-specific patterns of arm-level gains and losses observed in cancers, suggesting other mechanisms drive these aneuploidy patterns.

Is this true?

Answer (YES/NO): YES